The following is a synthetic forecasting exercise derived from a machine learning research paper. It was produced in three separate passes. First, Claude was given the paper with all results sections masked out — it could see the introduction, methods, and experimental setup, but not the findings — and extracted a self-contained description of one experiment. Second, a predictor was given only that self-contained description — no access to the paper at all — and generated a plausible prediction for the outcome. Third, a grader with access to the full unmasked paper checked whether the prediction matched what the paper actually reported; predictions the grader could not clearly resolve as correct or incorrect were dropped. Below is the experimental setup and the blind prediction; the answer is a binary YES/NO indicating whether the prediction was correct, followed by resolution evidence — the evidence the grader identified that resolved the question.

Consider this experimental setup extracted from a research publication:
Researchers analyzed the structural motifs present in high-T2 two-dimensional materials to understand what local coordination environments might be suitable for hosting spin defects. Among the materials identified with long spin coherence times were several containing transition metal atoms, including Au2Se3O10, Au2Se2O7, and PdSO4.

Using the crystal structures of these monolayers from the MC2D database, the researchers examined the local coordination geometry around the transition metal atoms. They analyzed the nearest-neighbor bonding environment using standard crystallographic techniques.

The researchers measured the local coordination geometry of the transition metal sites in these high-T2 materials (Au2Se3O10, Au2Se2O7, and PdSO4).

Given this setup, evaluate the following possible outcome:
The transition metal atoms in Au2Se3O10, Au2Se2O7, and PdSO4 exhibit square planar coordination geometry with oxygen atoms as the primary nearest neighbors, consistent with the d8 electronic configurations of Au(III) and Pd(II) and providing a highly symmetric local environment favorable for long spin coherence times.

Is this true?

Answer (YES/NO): YES